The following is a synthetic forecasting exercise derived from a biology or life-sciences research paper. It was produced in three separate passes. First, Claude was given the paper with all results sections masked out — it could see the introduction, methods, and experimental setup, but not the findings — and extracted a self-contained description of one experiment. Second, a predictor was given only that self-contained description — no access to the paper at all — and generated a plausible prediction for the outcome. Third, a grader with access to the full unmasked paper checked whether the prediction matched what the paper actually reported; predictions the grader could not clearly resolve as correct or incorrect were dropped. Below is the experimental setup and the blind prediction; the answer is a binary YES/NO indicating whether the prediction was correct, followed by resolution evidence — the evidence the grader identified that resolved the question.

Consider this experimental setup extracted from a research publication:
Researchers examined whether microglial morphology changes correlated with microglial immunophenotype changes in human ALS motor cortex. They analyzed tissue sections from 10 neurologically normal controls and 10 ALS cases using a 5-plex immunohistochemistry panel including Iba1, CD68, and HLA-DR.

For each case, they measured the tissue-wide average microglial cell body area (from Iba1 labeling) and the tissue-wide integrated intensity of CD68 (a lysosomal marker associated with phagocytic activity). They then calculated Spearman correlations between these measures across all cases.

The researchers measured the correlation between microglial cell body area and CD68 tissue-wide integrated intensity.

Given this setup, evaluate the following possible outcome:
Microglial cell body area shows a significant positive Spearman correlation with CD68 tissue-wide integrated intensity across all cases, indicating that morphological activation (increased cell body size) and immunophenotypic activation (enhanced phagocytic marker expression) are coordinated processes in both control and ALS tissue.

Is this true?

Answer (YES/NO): YES